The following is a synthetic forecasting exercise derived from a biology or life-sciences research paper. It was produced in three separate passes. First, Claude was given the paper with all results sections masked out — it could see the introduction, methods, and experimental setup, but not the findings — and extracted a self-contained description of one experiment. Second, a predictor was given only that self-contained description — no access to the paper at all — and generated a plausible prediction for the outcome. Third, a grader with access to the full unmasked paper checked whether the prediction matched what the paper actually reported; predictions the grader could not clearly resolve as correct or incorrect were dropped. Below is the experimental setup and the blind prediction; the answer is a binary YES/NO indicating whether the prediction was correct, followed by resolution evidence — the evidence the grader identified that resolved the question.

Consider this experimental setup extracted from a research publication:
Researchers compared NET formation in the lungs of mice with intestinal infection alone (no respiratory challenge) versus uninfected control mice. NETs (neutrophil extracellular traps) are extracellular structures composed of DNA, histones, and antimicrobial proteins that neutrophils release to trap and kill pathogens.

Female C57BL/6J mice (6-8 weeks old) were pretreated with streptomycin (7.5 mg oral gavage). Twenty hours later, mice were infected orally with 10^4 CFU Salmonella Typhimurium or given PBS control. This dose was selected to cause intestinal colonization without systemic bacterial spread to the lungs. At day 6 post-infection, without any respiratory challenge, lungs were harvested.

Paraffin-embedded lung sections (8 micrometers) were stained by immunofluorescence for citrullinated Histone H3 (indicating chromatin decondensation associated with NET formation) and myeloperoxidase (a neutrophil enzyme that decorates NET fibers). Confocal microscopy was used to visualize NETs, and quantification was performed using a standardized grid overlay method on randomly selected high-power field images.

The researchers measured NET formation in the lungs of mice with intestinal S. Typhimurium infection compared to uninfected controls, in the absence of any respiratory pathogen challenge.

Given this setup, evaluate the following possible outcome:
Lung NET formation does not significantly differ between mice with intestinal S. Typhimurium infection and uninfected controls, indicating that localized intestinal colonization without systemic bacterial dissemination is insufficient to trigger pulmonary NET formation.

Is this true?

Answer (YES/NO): YES